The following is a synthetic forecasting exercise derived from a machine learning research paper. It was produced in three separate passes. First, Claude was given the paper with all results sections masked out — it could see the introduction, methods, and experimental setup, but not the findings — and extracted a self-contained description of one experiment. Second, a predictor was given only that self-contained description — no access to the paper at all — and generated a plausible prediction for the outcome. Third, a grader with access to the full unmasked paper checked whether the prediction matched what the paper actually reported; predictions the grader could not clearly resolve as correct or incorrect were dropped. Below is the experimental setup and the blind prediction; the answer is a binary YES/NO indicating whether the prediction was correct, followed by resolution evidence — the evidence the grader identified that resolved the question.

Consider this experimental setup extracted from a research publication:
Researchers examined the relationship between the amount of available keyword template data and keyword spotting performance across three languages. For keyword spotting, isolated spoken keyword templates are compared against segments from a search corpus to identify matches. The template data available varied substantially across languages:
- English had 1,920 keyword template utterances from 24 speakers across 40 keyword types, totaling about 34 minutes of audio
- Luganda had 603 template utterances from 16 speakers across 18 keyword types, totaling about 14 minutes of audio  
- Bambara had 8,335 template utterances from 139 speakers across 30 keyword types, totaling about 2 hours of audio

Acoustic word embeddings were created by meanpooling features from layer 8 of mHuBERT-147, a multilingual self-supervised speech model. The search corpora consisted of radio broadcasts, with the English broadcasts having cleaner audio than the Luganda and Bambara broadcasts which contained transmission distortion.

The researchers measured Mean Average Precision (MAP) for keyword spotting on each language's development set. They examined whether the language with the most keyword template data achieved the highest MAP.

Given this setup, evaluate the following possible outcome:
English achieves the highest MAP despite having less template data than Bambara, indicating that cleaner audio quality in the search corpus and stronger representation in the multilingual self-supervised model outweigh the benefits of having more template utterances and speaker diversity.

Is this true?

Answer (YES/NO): YES